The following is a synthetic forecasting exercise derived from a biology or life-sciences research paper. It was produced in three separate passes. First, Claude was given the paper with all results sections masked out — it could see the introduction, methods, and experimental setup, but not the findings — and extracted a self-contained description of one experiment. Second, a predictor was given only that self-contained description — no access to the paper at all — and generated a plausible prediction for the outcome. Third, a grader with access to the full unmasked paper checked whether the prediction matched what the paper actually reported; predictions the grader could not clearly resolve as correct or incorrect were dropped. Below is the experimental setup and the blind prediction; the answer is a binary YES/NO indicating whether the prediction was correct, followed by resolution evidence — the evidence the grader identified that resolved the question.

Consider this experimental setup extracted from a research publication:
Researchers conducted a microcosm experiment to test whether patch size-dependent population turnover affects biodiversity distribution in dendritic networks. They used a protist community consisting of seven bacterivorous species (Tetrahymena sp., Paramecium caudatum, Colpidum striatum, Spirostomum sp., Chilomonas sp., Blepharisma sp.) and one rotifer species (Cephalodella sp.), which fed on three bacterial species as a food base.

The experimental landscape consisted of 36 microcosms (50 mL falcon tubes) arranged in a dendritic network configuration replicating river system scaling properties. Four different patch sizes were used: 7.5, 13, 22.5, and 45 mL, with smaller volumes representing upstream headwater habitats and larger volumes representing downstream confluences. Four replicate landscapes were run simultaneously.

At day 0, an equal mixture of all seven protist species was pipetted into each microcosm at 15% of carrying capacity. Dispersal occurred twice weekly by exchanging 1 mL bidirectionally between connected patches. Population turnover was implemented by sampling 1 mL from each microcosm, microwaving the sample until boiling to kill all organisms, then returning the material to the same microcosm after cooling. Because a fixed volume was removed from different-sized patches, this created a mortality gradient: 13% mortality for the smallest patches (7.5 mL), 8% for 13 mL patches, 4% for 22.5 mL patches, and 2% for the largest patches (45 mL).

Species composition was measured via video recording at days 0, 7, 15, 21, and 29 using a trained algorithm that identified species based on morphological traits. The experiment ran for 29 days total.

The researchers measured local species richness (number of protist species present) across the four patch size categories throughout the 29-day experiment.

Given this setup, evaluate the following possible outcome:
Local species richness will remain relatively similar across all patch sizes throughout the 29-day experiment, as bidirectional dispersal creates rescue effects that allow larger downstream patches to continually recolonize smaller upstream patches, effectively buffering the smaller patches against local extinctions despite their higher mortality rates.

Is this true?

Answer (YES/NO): NO